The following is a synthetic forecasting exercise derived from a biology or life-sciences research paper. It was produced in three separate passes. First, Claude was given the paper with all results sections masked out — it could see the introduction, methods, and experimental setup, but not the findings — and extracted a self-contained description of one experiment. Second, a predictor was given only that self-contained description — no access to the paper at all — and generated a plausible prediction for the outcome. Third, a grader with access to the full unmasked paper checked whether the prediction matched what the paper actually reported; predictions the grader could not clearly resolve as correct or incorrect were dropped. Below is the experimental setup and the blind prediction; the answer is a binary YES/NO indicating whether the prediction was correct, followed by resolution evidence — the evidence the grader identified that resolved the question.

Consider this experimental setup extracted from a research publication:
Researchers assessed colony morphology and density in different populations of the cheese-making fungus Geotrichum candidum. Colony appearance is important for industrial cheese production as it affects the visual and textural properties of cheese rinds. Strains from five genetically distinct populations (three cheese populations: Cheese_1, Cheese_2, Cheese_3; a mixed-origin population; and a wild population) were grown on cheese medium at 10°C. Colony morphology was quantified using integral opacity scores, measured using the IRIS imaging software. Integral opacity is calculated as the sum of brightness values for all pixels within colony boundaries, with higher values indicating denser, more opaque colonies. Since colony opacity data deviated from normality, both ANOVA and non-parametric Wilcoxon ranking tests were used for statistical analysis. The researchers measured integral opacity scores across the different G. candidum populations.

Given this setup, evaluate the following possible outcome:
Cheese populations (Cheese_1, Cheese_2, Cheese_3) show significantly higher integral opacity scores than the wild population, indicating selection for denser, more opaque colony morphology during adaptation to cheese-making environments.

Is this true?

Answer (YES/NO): NO